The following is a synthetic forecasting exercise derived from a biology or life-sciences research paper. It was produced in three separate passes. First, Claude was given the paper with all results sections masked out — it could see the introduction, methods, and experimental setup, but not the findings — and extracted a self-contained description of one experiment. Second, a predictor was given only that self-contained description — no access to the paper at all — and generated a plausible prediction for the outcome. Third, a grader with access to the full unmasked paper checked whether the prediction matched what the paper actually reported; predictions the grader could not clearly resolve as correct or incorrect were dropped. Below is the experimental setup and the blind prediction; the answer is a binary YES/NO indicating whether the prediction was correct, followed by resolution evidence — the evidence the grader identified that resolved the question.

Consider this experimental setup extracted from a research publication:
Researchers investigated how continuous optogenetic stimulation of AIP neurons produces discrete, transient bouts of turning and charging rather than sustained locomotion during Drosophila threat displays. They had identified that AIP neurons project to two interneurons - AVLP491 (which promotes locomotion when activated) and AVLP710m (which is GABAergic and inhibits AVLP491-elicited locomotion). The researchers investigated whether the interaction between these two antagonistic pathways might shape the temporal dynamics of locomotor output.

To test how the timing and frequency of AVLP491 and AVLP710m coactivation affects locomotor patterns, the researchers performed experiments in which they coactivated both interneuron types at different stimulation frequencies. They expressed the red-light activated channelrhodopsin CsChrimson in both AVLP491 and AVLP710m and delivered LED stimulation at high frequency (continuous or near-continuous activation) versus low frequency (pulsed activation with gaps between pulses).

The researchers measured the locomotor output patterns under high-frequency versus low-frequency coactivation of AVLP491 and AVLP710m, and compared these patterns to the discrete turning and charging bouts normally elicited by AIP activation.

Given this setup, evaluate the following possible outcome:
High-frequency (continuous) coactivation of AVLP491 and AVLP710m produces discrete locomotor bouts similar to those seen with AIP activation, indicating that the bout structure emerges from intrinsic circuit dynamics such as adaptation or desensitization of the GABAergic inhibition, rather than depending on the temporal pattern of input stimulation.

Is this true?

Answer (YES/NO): NO